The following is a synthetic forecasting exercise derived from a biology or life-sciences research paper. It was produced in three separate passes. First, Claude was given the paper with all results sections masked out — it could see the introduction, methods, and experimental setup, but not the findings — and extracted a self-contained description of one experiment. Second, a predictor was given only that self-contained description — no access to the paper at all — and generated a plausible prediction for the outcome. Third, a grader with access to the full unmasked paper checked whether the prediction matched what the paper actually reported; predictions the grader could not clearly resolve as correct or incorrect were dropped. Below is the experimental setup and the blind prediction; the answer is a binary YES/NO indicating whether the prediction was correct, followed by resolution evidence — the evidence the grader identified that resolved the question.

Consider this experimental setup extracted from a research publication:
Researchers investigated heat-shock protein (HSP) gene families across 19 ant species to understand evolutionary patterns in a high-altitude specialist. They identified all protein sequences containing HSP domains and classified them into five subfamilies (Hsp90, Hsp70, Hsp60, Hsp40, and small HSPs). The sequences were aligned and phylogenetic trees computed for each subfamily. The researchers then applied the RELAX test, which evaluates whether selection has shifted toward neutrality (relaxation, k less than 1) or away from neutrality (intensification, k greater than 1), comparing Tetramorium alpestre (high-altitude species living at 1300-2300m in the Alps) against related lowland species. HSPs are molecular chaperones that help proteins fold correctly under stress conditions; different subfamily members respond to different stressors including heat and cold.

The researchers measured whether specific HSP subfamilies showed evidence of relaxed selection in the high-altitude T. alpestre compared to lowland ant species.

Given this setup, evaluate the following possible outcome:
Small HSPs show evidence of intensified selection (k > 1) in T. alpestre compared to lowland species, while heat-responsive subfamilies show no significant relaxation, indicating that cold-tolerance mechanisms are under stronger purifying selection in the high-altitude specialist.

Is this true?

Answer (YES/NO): NO